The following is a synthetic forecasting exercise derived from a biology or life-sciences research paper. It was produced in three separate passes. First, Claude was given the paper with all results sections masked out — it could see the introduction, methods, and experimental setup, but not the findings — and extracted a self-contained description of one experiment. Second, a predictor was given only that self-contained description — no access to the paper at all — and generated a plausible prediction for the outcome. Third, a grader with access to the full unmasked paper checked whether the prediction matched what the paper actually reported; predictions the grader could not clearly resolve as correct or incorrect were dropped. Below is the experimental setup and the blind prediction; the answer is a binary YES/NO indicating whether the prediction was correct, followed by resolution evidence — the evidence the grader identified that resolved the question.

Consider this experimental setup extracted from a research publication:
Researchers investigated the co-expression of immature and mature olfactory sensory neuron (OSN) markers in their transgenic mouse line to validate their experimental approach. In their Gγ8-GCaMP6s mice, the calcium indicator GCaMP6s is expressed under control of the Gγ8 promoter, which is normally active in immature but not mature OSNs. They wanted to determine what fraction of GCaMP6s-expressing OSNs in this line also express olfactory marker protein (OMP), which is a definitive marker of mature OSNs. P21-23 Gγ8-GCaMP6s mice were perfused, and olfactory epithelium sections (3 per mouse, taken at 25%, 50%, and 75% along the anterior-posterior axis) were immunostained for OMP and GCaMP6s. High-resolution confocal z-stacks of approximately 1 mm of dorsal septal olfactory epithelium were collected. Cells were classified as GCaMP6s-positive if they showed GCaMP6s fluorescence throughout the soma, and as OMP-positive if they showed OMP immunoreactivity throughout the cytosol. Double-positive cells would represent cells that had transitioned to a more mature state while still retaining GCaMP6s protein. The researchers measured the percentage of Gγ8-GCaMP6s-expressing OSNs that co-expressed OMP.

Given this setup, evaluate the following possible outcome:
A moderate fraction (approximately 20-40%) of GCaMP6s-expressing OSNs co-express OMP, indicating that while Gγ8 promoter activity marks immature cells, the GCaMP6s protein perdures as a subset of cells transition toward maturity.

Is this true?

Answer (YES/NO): NO